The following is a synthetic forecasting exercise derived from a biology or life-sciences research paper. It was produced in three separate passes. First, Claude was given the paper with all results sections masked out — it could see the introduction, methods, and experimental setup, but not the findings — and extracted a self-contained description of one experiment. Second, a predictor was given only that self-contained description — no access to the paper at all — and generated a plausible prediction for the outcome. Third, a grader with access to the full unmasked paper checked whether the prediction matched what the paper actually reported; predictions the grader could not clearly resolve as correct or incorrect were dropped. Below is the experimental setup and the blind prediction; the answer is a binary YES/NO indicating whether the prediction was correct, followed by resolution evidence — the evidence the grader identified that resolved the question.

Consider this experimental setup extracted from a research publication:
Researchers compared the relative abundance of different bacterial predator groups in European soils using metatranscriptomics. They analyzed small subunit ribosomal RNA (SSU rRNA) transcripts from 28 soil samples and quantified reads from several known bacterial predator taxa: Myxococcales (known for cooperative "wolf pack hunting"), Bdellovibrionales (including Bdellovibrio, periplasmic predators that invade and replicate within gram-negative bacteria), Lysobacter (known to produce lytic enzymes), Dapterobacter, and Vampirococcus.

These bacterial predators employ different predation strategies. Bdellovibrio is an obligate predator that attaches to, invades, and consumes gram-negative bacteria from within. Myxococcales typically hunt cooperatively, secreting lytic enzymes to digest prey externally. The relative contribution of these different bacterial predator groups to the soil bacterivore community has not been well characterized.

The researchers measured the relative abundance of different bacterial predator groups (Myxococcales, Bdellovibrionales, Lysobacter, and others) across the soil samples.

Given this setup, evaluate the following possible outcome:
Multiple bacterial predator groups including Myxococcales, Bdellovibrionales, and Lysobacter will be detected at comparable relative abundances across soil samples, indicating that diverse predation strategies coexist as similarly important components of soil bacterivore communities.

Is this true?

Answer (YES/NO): NO